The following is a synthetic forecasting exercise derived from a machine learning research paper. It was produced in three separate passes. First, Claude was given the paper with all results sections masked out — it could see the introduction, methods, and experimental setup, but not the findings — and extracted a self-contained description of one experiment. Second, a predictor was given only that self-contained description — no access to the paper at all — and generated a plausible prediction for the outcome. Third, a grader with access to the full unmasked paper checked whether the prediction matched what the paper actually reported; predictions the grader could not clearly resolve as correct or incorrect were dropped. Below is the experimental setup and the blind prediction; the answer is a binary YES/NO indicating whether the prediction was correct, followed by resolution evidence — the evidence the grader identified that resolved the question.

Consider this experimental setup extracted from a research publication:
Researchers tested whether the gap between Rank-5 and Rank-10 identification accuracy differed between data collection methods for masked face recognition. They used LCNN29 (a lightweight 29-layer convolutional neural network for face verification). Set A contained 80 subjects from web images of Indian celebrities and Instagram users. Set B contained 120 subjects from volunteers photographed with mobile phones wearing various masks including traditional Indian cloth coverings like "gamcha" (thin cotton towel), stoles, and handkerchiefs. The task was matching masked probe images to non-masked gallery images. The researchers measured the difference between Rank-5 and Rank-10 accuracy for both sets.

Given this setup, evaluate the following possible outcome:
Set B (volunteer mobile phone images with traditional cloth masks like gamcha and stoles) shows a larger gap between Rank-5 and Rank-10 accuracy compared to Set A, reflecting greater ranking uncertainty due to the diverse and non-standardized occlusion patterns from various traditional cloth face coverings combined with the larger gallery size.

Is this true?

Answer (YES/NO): NO